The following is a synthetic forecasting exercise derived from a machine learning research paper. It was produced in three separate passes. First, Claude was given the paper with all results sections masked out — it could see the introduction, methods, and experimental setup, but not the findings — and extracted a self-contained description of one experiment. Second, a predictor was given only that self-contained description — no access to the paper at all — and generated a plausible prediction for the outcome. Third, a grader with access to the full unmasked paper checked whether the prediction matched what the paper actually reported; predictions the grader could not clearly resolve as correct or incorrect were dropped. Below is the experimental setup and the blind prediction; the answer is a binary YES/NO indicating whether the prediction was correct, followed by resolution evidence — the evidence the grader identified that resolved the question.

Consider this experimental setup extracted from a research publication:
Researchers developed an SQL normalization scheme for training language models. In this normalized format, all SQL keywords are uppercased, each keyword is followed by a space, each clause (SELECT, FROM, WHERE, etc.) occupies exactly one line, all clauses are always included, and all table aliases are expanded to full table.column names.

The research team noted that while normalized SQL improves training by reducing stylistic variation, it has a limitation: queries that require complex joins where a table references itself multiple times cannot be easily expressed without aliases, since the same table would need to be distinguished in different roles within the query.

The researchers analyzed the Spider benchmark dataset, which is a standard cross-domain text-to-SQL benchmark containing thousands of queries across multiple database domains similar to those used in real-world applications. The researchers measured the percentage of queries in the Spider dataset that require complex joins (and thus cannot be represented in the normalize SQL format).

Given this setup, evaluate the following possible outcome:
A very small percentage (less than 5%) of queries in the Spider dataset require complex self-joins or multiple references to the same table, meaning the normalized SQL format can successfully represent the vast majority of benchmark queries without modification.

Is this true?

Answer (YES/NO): YES